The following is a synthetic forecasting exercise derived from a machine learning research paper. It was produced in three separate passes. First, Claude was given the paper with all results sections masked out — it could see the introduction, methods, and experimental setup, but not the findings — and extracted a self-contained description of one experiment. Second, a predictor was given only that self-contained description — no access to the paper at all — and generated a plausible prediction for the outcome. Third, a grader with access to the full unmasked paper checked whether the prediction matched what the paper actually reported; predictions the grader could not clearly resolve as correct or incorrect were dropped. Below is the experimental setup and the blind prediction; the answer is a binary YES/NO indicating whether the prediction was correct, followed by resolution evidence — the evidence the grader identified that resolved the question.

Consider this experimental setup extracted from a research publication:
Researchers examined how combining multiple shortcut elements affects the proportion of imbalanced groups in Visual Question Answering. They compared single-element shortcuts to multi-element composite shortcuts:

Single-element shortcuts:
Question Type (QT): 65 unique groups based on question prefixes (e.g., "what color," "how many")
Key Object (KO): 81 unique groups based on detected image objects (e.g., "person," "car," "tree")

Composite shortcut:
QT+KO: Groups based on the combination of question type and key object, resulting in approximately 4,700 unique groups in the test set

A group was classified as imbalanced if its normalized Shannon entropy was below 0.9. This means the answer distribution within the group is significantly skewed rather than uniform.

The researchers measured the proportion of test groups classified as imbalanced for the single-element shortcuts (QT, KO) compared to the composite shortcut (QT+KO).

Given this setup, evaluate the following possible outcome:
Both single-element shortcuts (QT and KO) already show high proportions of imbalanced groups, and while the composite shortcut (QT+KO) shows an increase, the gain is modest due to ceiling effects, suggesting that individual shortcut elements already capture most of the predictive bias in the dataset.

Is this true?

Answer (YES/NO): NO